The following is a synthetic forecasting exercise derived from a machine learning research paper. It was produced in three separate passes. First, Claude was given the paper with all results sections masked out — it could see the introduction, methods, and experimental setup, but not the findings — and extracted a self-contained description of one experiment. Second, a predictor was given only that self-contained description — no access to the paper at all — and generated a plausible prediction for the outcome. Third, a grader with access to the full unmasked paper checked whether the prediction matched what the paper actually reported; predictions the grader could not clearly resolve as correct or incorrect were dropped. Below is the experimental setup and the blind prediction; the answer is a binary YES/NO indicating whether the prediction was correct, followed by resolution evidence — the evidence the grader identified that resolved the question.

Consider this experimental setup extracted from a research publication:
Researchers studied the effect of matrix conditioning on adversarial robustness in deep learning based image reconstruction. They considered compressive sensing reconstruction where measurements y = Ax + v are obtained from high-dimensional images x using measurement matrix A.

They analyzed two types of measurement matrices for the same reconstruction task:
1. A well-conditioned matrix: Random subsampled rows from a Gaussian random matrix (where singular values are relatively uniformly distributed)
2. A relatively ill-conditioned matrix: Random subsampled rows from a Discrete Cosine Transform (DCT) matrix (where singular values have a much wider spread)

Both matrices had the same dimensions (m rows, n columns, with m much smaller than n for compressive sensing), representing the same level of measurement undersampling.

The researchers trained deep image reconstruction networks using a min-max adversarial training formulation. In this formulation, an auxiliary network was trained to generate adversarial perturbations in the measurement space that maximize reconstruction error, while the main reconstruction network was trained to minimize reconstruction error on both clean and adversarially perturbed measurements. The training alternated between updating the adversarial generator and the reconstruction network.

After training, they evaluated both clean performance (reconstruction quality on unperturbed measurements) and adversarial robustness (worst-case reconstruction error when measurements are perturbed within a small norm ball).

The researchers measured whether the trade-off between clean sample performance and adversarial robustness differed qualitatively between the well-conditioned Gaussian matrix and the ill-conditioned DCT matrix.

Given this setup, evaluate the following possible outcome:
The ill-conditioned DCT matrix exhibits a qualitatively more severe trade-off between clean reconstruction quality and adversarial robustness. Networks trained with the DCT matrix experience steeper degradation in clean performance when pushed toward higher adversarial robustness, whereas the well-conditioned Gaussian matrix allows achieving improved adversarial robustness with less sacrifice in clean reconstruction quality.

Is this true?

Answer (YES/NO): NO